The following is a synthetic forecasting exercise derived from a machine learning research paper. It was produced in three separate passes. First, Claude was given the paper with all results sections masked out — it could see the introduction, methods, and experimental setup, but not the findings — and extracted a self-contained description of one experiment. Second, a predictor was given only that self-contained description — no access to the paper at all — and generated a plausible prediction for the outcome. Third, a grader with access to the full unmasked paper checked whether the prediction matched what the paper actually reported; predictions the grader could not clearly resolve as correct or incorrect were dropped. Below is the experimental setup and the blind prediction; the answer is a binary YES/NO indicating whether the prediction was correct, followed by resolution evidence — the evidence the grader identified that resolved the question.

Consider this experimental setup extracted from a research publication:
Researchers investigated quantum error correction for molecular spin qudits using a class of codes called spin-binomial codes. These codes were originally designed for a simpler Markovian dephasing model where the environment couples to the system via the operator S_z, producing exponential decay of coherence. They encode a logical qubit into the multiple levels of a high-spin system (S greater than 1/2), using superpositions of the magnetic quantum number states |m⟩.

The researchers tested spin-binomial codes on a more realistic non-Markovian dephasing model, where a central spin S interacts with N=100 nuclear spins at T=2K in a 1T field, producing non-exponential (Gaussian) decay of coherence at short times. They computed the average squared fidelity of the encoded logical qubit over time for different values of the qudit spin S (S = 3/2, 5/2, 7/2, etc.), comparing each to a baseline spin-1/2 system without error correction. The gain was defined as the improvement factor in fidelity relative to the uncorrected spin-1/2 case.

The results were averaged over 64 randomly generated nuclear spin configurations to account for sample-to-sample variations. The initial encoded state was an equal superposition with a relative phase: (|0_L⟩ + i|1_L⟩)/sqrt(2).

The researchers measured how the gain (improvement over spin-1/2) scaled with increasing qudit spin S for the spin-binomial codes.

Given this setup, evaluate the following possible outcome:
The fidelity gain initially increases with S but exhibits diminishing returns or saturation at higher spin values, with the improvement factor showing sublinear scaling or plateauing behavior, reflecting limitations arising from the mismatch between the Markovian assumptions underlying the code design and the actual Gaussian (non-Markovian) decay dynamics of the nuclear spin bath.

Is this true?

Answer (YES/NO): NO